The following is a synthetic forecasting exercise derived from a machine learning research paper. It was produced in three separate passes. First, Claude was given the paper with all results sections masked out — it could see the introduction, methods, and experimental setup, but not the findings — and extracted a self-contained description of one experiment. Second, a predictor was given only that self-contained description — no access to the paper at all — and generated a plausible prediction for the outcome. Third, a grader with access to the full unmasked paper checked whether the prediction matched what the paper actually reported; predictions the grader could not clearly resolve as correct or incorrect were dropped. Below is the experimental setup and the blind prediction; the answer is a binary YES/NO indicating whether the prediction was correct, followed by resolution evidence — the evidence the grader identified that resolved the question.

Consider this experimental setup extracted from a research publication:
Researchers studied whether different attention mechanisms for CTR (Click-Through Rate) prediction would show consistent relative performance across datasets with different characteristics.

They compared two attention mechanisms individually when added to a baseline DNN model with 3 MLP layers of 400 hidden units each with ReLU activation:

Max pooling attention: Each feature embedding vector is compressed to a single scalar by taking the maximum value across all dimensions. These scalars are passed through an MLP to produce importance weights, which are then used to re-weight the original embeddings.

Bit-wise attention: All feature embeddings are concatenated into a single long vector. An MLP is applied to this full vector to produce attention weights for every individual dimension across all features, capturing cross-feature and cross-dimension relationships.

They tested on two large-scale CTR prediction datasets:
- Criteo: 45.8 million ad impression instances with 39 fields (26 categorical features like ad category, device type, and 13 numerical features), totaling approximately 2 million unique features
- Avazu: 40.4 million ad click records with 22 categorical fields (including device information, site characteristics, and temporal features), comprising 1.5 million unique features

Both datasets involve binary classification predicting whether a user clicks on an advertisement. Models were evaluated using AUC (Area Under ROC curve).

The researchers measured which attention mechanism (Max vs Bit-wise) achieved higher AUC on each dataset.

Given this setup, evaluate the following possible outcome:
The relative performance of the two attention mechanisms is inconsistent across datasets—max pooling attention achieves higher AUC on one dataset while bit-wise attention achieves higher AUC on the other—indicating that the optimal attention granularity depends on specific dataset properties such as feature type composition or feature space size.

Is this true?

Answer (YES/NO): YES